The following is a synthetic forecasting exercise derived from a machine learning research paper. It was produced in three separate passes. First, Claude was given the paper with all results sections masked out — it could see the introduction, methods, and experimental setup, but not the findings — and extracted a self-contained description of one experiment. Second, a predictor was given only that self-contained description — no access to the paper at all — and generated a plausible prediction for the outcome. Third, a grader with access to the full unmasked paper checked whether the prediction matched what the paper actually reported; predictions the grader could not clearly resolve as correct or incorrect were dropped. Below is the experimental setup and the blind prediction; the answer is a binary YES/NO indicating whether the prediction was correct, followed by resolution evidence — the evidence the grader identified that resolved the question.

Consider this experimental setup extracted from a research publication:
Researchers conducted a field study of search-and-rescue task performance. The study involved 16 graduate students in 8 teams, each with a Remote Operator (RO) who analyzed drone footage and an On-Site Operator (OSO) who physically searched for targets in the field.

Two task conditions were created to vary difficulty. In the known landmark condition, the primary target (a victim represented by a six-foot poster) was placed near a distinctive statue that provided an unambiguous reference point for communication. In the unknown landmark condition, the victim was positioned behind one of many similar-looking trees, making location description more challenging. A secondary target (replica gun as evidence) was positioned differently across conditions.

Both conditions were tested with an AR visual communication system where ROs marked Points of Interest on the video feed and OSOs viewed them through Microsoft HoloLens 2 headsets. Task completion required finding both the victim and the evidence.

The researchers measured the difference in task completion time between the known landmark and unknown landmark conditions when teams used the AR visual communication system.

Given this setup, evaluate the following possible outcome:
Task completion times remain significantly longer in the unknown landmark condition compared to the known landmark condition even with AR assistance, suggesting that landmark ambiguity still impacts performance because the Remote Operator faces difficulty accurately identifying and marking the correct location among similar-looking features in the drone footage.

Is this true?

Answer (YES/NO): NO